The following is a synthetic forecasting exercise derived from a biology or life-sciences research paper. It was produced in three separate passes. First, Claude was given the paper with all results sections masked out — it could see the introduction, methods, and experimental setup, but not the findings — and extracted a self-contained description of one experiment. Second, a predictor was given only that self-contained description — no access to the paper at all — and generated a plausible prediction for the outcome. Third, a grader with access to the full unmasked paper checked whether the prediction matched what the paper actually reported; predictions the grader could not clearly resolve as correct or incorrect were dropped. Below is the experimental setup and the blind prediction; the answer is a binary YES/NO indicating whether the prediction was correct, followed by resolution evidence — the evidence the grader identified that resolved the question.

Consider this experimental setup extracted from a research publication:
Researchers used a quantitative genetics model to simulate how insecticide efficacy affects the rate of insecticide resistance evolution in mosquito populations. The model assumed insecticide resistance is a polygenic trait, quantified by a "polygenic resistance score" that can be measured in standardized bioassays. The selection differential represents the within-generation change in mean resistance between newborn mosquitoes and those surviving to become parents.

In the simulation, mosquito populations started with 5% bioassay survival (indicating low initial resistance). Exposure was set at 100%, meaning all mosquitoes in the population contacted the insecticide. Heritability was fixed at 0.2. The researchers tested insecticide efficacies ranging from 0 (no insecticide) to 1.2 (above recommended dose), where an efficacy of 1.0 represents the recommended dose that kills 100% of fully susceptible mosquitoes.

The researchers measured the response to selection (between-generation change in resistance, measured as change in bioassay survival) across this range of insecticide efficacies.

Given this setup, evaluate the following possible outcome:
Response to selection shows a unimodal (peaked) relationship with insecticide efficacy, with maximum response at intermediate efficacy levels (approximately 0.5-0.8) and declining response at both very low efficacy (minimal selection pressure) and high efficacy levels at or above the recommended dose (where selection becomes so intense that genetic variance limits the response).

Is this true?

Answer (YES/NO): NO